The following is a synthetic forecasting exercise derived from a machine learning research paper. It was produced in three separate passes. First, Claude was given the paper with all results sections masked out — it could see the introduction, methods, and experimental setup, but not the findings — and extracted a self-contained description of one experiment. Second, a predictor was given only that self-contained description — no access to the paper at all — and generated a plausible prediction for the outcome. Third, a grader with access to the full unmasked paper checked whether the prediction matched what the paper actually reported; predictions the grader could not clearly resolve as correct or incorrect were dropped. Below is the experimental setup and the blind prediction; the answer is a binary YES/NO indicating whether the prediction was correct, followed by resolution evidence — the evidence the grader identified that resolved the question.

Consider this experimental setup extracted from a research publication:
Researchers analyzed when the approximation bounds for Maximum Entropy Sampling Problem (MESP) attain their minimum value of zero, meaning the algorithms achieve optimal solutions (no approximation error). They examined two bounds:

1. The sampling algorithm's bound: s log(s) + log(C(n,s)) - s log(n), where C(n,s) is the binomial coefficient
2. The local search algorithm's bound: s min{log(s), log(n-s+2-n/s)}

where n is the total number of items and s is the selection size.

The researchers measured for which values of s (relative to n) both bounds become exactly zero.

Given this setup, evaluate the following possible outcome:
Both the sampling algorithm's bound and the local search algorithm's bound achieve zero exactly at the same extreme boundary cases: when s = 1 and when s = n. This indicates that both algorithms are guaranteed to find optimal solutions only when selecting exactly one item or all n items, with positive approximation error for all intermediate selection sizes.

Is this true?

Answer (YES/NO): YES